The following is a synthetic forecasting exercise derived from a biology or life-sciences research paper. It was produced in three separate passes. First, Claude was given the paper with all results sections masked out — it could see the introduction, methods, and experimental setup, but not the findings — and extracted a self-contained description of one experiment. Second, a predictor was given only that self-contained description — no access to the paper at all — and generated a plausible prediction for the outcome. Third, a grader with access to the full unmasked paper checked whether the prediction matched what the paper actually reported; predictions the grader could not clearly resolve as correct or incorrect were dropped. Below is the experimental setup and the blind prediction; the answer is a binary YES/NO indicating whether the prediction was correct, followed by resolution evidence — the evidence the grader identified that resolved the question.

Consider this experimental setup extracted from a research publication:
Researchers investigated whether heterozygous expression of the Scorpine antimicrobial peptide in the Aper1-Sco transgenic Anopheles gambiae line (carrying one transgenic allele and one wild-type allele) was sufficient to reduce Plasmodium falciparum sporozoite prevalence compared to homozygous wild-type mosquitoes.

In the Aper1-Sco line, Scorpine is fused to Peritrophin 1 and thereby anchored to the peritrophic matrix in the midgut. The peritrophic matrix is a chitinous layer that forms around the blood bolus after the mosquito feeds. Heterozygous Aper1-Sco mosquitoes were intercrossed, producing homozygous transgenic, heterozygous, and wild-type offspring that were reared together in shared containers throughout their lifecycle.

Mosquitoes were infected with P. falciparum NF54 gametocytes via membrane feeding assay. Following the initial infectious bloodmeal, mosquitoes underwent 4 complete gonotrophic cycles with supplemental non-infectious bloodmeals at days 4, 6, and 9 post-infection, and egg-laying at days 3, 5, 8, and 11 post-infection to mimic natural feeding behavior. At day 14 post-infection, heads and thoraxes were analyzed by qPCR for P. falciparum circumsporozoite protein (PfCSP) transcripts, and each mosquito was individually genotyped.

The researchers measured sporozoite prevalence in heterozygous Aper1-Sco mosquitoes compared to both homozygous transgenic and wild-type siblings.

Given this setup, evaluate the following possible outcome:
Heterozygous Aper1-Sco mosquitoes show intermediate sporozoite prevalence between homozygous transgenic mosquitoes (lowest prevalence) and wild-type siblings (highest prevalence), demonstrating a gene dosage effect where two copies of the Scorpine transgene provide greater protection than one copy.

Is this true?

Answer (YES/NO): NO